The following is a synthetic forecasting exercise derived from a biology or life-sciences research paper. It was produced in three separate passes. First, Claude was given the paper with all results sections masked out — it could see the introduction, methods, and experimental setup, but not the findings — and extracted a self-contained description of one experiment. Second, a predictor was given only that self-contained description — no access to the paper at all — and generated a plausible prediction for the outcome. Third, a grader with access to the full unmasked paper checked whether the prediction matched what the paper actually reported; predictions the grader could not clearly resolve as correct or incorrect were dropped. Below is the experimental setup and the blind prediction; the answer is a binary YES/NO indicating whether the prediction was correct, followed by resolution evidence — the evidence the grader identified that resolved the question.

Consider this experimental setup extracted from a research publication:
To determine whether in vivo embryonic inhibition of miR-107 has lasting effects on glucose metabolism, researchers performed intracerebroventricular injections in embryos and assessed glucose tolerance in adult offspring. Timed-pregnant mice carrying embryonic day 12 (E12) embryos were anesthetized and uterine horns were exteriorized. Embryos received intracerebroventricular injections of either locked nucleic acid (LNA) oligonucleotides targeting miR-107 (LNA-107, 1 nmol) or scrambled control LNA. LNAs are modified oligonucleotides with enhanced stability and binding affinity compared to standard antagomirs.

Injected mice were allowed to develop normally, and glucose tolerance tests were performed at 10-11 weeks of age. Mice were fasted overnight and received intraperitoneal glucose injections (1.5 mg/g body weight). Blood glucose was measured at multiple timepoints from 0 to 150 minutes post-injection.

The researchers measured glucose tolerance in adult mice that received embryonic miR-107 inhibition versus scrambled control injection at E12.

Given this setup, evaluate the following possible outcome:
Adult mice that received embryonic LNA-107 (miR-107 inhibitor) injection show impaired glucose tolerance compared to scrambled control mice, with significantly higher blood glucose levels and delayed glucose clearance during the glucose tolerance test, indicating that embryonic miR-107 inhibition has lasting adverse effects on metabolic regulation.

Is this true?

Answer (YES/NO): YES